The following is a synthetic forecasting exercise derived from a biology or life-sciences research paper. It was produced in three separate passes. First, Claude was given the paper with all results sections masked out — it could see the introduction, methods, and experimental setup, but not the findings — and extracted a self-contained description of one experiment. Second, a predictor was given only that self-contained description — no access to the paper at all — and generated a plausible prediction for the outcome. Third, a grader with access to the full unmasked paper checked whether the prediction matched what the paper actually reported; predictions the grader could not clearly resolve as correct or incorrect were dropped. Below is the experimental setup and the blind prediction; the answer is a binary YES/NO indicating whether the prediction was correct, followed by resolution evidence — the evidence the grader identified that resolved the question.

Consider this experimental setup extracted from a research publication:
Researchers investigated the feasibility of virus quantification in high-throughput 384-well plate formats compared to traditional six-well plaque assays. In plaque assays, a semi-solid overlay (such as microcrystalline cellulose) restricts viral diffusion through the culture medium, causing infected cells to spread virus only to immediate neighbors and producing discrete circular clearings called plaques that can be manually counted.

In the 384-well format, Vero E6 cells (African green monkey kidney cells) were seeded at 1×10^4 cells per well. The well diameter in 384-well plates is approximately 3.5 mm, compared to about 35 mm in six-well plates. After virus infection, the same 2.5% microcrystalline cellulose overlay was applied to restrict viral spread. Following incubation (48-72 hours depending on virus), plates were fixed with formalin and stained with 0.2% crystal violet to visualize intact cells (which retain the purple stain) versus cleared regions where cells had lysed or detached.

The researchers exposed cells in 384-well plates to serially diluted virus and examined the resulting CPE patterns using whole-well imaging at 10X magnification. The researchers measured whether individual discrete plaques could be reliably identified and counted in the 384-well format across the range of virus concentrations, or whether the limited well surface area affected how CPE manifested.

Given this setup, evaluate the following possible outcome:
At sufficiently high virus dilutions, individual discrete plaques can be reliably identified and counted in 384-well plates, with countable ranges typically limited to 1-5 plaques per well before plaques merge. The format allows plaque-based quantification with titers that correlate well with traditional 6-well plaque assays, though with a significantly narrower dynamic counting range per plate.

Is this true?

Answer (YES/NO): NO